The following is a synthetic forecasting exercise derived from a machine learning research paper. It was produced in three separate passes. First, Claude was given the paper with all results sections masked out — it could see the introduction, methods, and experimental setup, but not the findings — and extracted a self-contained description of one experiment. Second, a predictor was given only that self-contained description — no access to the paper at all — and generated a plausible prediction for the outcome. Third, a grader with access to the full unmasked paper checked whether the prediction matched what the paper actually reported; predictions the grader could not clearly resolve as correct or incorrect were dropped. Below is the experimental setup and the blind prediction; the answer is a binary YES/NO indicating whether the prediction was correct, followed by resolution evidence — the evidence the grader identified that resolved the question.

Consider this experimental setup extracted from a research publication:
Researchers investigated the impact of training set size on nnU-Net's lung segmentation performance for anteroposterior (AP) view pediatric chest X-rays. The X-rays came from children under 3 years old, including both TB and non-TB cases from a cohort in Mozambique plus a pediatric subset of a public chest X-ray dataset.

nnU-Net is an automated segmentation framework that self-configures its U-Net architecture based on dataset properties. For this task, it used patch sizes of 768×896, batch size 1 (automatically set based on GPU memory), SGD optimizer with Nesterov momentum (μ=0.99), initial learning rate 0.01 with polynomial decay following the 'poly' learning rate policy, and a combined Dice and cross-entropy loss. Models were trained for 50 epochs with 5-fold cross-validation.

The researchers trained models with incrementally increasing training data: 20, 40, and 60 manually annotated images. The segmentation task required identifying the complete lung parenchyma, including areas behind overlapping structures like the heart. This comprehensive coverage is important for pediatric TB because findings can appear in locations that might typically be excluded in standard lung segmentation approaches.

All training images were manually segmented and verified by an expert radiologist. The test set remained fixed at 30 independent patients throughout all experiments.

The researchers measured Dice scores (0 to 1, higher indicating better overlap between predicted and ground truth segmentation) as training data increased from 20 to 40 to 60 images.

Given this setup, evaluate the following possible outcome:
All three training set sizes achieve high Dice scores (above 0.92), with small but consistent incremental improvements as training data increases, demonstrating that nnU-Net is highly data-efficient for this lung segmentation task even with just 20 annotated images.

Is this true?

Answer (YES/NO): YES